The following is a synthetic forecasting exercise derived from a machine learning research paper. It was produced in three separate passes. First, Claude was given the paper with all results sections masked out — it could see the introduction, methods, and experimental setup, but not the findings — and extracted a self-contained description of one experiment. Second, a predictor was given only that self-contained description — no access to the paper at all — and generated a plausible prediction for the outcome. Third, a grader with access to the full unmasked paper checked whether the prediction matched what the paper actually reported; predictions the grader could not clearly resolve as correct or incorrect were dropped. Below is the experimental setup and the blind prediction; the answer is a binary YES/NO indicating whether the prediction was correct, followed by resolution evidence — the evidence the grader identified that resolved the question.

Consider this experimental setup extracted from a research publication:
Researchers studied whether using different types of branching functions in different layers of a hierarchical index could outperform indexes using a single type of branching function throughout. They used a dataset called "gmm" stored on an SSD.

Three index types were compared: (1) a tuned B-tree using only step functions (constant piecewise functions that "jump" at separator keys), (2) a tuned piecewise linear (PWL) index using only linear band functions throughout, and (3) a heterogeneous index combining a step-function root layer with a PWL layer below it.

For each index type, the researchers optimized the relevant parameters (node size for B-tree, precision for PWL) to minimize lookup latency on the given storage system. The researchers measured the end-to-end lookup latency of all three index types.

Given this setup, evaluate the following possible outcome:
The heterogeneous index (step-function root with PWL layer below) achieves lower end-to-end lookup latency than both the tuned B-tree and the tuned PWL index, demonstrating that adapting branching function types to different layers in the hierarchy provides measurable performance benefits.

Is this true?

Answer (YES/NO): YES